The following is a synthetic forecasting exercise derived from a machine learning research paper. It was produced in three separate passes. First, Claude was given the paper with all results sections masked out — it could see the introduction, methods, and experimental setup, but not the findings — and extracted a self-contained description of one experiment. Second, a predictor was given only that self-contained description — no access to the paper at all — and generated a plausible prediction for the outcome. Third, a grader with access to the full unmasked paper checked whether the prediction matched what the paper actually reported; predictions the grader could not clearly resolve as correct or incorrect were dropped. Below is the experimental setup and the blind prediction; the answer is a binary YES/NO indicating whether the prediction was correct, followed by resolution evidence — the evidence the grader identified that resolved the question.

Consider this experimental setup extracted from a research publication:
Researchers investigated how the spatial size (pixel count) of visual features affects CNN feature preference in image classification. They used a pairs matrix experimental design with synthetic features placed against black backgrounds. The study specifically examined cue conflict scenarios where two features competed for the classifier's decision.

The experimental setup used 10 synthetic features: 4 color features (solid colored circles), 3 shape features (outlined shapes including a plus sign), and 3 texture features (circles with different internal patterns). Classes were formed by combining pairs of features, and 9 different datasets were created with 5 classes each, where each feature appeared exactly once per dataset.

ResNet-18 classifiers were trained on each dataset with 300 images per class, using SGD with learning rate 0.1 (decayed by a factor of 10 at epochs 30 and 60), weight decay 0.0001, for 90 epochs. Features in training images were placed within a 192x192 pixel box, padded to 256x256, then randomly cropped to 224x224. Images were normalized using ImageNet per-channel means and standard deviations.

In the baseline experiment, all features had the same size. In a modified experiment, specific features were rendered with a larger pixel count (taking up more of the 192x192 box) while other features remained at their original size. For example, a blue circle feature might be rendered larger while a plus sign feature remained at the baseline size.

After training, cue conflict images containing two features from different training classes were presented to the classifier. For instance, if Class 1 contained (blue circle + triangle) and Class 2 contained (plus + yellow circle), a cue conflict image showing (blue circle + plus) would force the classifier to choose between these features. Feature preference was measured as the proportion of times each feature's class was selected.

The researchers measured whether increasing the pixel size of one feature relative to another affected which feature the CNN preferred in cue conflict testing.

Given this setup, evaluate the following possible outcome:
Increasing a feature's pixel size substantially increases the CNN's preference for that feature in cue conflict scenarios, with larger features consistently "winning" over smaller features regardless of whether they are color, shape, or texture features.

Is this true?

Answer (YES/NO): YES